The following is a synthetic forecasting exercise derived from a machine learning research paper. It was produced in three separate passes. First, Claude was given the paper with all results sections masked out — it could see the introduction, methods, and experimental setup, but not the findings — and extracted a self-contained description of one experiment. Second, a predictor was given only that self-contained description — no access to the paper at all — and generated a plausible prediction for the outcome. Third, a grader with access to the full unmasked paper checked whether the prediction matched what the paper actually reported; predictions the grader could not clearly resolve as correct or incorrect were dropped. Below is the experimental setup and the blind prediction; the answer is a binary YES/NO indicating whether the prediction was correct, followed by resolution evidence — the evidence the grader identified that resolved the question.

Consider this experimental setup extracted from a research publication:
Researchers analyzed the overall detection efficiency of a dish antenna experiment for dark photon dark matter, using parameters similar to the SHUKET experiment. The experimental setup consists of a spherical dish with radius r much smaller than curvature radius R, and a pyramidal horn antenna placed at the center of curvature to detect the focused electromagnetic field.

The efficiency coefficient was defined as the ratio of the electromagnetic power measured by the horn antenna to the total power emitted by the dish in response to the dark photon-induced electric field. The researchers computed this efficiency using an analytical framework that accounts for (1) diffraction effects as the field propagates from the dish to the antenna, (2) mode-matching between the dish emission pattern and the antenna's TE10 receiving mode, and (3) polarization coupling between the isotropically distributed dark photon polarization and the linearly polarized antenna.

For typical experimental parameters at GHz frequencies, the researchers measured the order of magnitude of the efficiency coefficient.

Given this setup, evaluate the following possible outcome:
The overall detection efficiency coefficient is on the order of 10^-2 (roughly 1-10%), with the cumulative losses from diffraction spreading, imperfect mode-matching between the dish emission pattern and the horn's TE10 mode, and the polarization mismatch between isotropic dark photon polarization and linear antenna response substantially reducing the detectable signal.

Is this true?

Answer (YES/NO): NO